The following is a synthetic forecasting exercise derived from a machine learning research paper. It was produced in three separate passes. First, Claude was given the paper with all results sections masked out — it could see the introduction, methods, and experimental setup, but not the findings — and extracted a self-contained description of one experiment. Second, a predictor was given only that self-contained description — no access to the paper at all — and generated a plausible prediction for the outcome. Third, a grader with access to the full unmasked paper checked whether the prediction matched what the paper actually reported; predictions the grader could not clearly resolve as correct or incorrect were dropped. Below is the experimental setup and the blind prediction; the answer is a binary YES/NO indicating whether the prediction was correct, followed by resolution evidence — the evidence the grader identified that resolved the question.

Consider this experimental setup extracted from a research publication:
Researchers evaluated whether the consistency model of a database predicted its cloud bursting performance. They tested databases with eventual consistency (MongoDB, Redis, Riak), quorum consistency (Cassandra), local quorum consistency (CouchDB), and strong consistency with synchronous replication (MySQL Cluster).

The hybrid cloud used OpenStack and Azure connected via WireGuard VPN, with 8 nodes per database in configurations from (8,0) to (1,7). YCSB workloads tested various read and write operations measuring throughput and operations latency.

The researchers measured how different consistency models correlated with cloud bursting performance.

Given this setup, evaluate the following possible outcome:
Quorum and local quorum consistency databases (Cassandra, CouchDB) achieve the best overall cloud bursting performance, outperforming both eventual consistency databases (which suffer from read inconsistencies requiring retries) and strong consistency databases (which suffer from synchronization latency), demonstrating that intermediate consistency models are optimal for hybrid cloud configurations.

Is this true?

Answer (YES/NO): NO